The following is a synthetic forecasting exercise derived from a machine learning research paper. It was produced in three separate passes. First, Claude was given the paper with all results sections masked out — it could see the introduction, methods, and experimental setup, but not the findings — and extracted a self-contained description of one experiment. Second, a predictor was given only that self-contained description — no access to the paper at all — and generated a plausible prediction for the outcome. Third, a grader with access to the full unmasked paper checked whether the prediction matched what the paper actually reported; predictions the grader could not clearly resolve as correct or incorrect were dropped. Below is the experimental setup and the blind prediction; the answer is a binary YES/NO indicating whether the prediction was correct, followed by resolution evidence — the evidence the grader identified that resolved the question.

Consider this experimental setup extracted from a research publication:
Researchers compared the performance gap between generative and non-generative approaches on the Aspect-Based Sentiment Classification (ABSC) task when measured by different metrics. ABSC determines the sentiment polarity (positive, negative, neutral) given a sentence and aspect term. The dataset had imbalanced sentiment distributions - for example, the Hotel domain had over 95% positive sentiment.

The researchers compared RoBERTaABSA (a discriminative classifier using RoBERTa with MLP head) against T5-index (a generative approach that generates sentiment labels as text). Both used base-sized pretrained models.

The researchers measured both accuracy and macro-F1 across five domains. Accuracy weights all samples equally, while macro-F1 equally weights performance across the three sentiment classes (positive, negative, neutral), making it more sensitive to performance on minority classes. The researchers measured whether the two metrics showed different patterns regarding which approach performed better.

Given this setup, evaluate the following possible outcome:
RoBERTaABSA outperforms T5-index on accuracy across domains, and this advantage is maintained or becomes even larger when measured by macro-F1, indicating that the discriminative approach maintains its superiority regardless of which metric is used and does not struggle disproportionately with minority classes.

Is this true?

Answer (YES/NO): NO